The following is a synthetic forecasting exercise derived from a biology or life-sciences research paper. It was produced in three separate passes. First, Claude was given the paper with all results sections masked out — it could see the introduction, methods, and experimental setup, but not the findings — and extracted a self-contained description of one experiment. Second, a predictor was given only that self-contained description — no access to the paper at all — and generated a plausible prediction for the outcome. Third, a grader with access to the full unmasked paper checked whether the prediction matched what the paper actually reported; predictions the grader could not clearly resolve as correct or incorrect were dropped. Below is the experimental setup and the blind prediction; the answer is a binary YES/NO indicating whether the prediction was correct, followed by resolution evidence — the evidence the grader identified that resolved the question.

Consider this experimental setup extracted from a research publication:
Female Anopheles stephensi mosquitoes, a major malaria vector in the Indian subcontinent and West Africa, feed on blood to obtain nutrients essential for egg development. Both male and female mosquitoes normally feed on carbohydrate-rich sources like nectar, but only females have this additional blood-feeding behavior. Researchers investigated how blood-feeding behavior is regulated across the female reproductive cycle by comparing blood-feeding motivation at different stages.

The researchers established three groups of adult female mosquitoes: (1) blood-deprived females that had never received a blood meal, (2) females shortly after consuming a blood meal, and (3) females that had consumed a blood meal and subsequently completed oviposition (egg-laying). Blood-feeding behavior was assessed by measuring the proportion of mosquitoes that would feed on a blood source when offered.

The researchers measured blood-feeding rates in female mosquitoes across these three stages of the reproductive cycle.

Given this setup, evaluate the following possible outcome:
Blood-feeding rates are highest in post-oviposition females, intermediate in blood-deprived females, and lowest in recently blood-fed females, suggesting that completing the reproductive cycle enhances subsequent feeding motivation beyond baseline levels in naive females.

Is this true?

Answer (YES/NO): NO